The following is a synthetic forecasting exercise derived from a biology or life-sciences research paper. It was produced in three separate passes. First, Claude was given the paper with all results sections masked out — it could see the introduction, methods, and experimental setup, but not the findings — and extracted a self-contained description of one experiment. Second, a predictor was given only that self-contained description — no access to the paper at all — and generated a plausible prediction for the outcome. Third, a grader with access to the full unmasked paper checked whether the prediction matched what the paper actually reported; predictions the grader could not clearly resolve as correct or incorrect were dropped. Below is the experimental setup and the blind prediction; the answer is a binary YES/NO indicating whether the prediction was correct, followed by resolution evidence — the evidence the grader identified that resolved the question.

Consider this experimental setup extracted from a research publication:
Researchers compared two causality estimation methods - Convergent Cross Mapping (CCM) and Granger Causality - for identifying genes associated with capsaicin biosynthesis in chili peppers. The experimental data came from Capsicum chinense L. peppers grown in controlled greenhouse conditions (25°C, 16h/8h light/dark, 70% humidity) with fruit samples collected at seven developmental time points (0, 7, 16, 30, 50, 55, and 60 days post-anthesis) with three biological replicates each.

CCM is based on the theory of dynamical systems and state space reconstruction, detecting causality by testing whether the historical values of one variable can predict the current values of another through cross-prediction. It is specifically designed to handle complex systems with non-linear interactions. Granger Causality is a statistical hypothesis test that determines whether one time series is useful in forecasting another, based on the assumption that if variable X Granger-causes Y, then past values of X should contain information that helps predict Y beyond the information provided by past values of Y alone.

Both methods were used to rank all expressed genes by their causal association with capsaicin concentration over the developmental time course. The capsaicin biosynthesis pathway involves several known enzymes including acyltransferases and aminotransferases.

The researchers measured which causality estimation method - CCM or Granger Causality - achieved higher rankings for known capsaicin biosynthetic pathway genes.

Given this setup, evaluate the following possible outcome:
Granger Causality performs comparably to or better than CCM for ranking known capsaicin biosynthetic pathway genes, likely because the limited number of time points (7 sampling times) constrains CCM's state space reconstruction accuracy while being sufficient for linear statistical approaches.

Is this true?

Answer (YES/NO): NO